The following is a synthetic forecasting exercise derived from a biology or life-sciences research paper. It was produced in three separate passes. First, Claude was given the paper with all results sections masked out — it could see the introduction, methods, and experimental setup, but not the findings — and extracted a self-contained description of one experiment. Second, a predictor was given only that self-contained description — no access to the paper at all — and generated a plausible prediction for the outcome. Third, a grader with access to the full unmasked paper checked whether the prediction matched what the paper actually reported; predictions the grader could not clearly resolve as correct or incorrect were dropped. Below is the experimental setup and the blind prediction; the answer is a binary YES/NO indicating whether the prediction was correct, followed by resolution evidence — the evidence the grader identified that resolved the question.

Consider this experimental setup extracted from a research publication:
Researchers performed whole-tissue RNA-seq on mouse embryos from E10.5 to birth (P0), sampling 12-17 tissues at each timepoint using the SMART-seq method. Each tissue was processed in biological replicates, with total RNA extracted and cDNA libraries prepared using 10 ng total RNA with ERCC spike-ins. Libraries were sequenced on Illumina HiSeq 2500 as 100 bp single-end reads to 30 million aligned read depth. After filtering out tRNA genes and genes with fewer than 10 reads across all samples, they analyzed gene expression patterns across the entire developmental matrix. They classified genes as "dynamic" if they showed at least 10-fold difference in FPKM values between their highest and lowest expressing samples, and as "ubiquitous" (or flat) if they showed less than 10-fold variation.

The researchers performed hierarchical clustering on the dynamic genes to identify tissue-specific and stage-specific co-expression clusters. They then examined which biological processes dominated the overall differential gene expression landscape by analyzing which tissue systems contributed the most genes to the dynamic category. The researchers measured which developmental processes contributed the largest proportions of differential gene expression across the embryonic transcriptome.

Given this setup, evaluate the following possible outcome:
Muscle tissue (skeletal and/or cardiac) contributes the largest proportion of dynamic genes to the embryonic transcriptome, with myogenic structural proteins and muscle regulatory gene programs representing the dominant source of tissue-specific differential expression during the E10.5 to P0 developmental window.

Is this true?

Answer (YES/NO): NO